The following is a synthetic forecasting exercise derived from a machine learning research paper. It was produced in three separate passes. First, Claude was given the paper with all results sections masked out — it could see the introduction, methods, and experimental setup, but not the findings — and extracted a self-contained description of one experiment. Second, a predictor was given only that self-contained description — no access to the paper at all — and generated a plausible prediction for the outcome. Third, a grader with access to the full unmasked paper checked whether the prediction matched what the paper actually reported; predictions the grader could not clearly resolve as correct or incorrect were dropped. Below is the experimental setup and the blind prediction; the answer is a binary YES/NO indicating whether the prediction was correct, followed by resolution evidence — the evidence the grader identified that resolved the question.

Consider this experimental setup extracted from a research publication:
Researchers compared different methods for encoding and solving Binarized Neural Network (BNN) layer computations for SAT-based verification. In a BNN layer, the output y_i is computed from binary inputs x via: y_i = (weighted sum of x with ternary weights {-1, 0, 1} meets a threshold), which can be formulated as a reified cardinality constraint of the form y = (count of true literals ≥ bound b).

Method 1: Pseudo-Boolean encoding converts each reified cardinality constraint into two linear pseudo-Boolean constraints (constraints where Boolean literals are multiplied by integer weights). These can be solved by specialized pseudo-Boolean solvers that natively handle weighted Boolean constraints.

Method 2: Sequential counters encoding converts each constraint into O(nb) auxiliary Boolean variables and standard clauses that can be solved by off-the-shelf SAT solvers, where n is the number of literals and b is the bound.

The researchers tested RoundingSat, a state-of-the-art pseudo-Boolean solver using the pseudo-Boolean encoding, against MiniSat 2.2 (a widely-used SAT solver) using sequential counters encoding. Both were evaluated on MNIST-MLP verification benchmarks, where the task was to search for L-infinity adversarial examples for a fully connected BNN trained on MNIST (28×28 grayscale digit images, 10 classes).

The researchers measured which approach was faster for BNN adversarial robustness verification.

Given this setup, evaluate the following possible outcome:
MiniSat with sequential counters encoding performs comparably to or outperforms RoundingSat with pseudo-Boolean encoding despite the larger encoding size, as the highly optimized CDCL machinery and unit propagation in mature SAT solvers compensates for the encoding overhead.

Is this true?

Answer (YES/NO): NO